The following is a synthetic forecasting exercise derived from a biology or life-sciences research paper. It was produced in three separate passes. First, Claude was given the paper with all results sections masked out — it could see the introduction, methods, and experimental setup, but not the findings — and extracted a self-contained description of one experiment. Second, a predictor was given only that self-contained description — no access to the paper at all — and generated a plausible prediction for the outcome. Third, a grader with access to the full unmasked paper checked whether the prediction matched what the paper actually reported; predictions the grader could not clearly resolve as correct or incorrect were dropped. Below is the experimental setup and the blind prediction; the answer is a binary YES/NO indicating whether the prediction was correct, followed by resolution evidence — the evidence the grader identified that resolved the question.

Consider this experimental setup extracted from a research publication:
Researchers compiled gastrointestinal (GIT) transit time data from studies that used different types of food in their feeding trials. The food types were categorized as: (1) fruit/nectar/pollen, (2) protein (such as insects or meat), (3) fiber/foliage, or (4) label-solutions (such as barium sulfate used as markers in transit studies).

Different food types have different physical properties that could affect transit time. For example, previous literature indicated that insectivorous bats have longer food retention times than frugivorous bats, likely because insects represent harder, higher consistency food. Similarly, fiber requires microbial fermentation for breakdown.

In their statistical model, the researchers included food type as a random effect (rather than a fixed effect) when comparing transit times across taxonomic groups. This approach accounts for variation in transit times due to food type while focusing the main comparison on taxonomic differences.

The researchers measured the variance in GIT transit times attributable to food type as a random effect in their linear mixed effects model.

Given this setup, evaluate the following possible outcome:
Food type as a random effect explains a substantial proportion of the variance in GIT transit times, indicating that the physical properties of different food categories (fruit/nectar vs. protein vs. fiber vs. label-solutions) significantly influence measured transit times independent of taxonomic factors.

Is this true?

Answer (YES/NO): NO